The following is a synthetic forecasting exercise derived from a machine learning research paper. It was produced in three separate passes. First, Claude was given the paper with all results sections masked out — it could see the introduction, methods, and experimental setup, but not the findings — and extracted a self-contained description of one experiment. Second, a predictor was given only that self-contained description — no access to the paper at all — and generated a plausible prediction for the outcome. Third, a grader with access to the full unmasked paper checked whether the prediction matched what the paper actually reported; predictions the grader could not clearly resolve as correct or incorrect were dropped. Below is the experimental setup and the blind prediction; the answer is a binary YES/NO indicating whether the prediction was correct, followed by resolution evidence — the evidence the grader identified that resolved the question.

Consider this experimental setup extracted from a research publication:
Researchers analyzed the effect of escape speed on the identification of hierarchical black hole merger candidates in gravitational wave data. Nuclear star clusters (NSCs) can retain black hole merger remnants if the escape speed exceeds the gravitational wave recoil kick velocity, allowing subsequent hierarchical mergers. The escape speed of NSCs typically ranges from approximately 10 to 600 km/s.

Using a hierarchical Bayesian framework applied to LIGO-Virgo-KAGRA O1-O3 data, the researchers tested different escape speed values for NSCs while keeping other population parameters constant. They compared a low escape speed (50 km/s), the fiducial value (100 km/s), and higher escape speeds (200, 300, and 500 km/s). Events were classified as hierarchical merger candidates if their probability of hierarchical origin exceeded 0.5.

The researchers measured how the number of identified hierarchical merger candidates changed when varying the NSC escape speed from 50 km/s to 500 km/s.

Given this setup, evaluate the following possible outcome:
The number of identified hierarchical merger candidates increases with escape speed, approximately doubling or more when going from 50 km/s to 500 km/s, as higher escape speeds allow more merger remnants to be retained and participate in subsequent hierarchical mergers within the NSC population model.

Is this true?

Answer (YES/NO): NO